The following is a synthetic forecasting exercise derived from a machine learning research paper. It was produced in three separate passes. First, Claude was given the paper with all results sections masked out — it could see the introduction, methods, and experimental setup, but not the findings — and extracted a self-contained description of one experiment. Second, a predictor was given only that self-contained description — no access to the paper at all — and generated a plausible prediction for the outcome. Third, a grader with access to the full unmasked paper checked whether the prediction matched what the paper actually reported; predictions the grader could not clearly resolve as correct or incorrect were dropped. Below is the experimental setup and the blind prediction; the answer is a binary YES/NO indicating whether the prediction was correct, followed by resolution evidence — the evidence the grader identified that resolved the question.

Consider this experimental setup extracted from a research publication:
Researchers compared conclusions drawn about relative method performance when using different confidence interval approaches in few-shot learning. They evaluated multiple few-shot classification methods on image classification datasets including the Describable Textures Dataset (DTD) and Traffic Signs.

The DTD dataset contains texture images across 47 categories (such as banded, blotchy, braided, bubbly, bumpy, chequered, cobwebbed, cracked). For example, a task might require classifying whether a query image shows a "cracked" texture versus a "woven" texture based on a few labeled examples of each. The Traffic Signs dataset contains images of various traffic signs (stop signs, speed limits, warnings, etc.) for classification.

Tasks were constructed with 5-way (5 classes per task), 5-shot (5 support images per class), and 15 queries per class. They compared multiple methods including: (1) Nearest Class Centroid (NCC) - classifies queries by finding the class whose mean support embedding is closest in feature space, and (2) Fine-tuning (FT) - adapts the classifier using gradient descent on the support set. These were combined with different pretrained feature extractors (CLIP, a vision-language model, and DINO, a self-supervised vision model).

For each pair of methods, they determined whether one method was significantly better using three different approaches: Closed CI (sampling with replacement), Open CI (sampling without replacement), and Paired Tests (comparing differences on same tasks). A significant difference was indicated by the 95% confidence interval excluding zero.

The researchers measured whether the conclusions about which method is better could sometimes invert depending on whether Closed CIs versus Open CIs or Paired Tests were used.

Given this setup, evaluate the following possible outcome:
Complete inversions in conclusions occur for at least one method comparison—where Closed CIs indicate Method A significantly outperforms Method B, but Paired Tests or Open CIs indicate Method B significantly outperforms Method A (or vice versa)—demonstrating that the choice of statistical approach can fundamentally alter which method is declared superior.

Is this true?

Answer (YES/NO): YES